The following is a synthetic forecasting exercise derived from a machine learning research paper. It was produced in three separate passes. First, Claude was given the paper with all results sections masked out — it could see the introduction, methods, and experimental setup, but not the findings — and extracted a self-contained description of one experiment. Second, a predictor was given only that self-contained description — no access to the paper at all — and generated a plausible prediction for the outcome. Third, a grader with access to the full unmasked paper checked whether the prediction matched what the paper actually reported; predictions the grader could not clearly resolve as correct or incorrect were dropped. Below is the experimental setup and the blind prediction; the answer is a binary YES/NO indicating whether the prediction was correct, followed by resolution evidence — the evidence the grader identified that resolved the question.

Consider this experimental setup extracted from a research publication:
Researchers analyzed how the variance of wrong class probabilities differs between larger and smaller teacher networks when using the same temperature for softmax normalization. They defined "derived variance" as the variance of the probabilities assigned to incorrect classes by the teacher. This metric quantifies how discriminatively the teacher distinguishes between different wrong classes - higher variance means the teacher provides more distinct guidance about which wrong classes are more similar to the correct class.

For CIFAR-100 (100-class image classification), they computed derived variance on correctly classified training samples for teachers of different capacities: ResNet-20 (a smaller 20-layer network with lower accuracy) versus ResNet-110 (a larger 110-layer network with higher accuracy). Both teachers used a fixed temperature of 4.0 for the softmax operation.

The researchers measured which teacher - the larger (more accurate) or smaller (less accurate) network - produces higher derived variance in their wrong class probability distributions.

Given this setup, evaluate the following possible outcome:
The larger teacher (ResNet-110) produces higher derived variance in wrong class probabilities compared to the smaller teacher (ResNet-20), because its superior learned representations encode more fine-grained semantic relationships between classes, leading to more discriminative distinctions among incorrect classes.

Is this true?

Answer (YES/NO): NO